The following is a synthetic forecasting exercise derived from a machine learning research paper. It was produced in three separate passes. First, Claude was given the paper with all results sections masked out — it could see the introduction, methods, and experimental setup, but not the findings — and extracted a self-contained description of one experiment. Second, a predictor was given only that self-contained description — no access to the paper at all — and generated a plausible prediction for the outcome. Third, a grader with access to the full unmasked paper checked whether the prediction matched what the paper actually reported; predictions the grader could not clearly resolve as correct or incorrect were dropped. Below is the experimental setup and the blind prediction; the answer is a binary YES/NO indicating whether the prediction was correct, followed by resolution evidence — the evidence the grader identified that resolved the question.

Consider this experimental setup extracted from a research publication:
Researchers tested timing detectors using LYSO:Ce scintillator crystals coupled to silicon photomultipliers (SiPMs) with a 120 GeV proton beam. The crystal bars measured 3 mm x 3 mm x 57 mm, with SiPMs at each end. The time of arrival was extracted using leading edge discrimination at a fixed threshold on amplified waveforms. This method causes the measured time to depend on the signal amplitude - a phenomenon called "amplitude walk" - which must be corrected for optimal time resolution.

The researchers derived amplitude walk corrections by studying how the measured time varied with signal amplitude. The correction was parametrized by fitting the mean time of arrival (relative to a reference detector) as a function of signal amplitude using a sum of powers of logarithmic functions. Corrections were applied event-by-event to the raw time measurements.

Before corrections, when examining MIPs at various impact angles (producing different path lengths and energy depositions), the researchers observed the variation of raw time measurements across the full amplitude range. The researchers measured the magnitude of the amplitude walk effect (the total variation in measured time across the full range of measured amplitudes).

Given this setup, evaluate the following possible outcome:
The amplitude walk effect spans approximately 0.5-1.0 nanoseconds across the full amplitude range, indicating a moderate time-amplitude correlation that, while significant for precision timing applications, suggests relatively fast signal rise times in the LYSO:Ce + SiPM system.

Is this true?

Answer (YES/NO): NO